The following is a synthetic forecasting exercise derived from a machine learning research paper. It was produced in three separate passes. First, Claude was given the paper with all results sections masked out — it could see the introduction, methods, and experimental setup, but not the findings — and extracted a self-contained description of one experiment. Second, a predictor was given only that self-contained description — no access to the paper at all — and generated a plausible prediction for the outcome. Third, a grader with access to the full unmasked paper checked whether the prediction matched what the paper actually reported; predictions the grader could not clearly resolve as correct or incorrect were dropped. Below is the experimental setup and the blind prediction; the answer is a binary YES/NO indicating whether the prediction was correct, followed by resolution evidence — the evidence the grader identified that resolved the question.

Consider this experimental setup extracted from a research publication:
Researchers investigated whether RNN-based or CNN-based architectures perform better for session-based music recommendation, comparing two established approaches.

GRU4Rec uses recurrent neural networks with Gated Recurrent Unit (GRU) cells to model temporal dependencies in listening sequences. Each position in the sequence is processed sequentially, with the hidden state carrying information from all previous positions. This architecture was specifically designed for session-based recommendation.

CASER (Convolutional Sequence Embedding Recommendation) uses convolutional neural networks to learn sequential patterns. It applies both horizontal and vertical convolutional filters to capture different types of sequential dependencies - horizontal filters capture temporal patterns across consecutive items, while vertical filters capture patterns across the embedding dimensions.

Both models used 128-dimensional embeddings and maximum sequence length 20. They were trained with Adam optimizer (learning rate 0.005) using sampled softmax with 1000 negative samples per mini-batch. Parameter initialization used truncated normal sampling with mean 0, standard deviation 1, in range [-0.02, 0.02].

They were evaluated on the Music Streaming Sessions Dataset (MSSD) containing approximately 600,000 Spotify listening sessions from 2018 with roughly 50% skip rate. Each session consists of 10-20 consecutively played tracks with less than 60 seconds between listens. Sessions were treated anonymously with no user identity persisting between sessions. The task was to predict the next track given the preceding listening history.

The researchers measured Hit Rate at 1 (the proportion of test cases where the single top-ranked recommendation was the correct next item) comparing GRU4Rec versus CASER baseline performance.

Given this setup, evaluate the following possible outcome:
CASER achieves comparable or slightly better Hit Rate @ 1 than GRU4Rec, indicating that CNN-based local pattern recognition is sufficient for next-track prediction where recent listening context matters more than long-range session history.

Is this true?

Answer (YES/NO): YES